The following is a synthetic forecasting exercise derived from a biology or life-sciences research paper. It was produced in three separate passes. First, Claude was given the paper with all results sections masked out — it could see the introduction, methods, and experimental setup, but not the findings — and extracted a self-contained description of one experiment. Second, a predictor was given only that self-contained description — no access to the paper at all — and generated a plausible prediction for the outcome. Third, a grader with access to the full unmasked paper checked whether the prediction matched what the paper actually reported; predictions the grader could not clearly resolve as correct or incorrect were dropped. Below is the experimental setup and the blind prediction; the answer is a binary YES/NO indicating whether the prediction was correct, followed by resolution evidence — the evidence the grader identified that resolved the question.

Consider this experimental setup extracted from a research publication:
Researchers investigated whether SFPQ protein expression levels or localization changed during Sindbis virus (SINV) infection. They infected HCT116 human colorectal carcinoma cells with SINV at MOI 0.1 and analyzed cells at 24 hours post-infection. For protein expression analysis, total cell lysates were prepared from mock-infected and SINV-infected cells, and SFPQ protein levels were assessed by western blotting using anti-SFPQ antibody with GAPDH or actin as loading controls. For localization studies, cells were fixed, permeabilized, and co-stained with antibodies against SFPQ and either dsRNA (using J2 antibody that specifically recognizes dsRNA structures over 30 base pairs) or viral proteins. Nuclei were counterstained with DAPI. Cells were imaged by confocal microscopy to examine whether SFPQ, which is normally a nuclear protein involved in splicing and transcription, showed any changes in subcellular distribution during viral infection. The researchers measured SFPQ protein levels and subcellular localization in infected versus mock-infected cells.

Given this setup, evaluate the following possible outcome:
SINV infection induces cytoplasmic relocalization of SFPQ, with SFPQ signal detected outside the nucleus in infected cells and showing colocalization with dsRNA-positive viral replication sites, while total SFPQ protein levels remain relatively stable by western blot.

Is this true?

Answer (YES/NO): NO